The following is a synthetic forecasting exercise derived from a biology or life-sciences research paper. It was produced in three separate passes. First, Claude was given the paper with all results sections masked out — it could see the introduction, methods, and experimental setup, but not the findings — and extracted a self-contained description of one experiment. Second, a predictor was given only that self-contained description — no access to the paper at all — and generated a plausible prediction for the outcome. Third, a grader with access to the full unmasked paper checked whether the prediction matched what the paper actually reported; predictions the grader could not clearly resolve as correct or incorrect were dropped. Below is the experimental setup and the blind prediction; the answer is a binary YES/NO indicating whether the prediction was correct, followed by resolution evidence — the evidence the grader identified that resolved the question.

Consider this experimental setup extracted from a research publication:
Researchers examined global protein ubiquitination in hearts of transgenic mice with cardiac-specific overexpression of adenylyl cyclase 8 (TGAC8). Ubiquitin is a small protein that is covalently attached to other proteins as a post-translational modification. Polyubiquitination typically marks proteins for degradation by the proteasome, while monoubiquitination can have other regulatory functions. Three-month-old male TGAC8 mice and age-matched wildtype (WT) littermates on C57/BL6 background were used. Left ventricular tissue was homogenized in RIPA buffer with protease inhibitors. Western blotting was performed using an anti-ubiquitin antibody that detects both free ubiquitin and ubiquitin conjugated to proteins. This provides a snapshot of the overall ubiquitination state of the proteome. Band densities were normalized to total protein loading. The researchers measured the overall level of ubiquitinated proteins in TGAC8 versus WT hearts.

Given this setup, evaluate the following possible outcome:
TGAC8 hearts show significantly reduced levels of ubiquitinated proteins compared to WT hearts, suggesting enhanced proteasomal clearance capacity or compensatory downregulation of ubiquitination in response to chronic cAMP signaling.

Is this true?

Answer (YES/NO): NO